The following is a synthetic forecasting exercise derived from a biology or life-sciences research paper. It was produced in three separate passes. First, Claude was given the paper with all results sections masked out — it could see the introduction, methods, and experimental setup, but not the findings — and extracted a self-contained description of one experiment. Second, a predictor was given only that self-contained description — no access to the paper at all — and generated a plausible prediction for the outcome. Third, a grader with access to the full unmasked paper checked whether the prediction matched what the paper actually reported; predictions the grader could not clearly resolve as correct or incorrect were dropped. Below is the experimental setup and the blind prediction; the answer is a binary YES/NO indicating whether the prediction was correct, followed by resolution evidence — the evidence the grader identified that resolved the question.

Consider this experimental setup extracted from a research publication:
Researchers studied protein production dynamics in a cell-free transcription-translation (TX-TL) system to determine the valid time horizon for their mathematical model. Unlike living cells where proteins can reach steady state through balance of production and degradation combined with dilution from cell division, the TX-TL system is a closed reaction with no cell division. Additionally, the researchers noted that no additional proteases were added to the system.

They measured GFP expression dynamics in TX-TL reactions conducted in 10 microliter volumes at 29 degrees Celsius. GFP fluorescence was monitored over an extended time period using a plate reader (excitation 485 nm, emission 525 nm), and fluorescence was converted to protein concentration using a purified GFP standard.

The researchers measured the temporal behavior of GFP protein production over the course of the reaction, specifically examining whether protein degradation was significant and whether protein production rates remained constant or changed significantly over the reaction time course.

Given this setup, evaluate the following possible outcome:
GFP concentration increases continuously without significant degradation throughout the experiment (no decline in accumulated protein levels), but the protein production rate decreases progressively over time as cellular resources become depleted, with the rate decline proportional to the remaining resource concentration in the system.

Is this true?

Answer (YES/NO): NO